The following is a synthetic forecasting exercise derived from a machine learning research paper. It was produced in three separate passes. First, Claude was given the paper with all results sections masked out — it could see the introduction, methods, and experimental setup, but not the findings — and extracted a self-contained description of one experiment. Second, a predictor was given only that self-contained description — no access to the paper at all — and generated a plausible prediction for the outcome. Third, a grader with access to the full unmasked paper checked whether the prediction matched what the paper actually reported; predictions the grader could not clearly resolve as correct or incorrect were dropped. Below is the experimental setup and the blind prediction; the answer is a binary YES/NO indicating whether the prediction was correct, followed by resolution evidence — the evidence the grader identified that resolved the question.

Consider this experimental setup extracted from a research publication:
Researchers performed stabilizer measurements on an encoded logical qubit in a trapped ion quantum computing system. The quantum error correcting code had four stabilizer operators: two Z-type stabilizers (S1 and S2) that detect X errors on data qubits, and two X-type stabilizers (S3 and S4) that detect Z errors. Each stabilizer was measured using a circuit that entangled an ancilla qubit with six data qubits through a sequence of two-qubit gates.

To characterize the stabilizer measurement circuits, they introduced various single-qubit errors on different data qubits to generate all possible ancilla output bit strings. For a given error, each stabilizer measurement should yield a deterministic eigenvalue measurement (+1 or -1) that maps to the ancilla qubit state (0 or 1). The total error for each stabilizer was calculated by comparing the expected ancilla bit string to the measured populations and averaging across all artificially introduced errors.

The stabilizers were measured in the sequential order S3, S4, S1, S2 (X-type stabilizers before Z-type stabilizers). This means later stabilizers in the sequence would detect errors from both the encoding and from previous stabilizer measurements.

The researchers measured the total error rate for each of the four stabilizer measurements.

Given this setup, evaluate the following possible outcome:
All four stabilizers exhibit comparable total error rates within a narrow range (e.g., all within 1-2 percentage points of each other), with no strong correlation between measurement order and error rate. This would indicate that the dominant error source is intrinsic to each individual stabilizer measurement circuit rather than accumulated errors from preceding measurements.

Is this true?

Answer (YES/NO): NO